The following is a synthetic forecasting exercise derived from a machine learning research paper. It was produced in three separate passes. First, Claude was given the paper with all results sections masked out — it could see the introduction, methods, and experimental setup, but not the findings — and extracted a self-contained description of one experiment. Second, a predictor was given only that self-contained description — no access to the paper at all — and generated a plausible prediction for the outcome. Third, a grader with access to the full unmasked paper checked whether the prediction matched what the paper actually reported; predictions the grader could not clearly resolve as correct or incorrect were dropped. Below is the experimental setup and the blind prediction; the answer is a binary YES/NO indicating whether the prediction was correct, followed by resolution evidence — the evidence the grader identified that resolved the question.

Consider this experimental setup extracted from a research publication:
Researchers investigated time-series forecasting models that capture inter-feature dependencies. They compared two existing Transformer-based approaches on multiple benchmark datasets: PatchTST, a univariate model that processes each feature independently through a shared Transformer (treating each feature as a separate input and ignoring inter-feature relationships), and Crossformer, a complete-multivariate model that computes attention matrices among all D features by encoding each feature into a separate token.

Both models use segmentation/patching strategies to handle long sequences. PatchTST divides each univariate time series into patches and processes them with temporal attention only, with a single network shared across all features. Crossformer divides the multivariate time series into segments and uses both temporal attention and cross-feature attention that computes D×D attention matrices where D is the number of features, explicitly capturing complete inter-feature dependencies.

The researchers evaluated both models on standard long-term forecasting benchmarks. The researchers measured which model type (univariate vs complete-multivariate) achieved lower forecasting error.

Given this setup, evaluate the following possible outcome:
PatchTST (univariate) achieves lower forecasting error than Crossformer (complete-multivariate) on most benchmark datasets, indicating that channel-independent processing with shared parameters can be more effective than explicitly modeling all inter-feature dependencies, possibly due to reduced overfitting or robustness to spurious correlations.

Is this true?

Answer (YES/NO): YES